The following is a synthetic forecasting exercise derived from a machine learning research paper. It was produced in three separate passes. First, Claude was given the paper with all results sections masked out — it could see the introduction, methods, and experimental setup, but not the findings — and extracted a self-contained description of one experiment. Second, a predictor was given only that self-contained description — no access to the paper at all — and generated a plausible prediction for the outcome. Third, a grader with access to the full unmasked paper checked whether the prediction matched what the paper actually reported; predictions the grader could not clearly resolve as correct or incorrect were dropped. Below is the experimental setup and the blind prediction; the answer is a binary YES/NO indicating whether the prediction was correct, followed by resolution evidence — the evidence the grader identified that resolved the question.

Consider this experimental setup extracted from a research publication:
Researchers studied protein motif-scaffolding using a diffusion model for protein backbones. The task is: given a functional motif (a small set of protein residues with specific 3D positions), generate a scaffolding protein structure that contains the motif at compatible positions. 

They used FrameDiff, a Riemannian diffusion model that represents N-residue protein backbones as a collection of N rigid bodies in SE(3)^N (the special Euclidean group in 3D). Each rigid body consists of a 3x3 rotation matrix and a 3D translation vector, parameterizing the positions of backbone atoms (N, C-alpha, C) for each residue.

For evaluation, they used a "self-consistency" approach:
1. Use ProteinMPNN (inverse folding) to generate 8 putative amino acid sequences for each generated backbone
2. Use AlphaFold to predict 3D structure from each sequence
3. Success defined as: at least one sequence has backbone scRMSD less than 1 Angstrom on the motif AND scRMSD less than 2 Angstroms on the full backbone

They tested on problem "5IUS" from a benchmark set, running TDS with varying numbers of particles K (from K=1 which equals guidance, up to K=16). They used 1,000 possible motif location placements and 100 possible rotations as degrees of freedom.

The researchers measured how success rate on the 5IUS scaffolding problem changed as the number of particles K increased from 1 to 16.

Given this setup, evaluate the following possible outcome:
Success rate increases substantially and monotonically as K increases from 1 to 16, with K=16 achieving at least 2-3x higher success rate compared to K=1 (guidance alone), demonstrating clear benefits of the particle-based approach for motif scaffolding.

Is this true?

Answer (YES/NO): YES